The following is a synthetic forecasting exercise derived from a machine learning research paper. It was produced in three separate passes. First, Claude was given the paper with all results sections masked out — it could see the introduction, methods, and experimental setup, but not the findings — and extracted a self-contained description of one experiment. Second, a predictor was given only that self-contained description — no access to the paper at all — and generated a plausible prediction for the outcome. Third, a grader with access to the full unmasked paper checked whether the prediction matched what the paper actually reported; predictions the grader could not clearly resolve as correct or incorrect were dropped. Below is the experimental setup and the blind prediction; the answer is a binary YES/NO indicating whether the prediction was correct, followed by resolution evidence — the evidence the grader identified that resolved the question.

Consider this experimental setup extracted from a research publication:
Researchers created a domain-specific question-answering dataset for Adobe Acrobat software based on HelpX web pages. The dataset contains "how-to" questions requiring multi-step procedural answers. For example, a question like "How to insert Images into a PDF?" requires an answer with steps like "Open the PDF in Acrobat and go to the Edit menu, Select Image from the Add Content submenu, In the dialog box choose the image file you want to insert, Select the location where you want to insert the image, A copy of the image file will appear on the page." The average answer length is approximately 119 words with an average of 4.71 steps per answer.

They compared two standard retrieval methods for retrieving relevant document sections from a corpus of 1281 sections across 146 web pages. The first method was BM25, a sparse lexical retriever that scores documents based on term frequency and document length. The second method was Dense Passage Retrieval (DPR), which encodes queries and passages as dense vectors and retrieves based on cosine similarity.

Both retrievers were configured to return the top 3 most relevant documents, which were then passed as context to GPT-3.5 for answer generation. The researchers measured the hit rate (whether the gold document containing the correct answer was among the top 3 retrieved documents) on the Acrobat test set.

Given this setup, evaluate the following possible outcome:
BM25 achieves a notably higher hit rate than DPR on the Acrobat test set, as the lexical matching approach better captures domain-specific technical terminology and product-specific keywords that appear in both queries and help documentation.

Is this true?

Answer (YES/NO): NO